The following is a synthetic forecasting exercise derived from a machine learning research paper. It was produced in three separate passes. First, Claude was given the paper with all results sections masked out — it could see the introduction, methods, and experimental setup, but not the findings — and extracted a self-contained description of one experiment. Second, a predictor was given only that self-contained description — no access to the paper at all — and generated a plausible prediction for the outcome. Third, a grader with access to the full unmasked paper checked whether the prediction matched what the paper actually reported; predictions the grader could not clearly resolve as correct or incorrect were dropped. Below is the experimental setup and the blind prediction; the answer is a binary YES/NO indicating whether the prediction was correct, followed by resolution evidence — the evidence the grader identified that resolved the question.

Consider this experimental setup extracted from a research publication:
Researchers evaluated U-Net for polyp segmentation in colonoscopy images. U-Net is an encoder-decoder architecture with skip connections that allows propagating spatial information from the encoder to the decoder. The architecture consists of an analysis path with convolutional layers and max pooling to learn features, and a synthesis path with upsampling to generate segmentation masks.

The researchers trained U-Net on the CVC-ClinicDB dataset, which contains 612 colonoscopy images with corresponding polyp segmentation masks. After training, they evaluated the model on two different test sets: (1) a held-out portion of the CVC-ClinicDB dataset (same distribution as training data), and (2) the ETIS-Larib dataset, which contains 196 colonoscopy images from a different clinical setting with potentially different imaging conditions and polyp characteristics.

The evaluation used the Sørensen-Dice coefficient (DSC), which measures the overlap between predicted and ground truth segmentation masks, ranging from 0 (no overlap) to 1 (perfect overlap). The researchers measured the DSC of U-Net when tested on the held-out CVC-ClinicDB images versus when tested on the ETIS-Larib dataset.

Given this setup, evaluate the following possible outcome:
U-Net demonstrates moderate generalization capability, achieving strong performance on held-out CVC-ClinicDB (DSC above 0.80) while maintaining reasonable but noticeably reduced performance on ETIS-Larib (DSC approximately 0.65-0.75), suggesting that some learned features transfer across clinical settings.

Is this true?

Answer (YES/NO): NO